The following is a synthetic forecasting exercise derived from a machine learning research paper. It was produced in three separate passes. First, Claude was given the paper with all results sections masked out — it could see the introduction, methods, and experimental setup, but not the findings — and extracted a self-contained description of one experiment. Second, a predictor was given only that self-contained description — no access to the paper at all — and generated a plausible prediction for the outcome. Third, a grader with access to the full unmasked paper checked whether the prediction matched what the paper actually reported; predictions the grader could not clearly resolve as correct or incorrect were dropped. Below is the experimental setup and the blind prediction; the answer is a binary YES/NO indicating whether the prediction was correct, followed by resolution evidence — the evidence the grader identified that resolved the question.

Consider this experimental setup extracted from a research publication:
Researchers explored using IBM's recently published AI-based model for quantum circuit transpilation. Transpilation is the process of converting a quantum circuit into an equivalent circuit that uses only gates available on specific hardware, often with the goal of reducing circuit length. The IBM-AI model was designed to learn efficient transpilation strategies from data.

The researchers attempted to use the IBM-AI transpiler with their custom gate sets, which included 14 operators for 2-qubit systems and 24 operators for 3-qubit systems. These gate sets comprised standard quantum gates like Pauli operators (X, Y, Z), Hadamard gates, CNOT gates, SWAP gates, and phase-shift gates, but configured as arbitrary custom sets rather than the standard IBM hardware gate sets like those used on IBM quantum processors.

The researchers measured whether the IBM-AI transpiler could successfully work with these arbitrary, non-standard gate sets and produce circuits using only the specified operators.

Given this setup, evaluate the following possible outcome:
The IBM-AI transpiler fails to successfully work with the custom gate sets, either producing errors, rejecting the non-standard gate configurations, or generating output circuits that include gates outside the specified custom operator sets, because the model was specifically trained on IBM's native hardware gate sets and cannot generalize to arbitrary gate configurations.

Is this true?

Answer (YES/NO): YES